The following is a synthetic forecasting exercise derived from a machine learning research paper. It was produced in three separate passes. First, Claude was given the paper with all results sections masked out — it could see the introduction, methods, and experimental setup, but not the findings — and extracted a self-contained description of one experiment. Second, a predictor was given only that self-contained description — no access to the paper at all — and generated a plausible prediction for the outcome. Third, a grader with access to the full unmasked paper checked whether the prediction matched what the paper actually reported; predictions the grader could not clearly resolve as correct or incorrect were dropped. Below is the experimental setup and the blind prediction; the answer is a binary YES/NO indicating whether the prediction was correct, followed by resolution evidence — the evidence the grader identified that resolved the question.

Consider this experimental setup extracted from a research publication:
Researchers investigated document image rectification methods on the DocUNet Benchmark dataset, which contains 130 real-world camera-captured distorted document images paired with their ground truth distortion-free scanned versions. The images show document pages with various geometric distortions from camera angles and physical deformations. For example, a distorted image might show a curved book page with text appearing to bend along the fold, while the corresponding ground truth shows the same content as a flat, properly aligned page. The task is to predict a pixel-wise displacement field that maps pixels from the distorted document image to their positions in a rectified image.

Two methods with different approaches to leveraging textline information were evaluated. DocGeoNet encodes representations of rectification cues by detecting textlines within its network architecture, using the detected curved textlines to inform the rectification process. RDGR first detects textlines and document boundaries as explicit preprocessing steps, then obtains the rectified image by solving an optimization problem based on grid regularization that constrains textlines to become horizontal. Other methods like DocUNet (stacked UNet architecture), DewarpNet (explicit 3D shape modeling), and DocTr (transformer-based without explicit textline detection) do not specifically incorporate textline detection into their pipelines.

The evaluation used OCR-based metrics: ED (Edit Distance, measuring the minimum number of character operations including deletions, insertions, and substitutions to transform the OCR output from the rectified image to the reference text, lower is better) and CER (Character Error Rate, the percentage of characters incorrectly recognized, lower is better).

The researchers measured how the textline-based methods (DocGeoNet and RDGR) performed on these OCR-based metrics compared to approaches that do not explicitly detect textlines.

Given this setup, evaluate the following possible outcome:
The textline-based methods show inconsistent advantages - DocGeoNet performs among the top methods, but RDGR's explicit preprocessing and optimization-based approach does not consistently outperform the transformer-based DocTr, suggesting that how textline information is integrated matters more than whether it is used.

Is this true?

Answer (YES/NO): NO